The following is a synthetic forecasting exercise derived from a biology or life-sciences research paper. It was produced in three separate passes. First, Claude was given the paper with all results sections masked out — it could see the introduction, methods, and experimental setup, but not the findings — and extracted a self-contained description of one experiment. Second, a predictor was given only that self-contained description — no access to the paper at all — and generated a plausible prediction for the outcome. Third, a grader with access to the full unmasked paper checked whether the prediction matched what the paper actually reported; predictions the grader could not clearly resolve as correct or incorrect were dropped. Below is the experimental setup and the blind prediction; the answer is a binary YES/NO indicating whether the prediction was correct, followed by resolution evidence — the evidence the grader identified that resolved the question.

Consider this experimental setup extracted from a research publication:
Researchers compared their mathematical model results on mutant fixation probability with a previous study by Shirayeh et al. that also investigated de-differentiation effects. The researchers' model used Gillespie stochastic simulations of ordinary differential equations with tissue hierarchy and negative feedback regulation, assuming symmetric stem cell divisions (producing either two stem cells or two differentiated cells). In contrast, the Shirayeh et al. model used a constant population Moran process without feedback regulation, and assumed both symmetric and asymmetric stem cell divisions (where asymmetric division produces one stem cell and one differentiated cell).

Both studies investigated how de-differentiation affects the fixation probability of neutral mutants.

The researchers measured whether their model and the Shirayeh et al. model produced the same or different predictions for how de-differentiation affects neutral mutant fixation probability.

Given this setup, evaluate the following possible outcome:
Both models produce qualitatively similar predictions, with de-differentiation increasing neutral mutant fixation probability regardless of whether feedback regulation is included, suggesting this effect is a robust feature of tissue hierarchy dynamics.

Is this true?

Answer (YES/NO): NO